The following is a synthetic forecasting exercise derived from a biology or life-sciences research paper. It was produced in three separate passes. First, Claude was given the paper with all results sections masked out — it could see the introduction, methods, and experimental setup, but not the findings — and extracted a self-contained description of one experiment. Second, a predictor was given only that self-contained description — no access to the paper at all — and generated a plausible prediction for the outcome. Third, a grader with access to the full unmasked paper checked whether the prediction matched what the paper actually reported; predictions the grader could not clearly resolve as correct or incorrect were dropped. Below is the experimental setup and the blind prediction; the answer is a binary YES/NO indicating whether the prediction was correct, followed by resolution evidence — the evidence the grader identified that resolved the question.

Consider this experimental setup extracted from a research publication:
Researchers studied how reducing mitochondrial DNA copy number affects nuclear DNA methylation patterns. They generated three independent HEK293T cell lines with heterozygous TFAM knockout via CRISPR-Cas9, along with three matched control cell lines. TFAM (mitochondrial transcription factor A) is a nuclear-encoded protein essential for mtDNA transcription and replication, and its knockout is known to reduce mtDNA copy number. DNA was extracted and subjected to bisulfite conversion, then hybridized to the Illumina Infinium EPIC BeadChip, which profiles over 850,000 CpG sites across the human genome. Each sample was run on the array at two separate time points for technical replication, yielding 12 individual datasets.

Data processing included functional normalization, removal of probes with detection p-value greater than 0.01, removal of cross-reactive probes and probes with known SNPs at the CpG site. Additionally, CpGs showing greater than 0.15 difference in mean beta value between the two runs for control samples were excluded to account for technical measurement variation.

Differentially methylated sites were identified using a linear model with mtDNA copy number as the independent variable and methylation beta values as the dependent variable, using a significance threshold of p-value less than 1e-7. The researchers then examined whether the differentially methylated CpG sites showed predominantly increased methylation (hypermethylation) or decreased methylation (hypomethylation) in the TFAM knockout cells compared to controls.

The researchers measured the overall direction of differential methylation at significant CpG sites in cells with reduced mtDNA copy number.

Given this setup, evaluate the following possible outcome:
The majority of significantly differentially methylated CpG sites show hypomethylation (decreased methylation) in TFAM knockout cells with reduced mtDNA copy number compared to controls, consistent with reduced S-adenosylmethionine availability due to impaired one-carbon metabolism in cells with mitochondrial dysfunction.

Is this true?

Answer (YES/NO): YES